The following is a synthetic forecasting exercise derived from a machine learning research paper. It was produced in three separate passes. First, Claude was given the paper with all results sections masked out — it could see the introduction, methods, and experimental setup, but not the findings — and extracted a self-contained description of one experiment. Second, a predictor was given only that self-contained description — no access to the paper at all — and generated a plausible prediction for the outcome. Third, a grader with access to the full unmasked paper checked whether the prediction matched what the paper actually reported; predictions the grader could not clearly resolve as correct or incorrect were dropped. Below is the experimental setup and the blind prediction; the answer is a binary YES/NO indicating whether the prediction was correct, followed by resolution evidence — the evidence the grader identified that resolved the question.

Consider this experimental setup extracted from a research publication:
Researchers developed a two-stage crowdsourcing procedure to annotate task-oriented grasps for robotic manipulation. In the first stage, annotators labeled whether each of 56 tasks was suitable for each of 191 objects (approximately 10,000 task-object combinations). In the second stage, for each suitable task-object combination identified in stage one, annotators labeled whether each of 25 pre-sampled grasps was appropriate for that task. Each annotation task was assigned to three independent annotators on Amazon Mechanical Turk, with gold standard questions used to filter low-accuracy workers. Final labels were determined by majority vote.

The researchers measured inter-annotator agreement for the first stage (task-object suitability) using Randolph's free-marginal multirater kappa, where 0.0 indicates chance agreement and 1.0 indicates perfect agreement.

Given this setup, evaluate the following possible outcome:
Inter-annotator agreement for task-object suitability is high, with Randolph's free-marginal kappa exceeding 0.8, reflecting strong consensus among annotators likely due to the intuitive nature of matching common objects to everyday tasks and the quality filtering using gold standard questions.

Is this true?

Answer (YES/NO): NO